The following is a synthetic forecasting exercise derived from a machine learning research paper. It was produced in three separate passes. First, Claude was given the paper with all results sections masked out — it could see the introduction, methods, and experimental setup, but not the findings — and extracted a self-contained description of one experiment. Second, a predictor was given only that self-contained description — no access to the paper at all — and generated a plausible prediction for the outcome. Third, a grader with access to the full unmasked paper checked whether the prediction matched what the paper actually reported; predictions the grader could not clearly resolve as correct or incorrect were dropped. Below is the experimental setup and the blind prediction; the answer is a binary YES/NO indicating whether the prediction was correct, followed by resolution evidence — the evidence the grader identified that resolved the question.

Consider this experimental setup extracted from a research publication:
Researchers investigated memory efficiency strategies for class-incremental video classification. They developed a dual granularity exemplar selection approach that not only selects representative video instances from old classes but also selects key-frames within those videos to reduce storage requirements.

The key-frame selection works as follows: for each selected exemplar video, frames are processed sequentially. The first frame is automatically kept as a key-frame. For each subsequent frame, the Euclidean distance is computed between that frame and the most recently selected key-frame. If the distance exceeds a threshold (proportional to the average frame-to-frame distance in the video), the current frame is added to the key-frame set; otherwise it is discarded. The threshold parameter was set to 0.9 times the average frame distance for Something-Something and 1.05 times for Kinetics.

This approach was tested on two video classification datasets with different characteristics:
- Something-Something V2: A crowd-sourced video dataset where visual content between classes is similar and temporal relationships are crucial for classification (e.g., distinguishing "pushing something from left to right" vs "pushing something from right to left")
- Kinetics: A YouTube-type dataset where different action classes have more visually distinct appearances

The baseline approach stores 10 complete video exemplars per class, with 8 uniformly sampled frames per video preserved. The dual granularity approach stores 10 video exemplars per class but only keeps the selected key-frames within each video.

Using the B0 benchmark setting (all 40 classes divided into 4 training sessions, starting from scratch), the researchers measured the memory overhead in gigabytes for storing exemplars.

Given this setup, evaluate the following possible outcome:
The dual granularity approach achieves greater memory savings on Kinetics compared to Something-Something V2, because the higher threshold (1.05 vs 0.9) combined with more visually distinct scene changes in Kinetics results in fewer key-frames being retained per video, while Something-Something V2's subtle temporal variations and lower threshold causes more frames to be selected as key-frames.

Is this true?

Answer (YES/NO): YES